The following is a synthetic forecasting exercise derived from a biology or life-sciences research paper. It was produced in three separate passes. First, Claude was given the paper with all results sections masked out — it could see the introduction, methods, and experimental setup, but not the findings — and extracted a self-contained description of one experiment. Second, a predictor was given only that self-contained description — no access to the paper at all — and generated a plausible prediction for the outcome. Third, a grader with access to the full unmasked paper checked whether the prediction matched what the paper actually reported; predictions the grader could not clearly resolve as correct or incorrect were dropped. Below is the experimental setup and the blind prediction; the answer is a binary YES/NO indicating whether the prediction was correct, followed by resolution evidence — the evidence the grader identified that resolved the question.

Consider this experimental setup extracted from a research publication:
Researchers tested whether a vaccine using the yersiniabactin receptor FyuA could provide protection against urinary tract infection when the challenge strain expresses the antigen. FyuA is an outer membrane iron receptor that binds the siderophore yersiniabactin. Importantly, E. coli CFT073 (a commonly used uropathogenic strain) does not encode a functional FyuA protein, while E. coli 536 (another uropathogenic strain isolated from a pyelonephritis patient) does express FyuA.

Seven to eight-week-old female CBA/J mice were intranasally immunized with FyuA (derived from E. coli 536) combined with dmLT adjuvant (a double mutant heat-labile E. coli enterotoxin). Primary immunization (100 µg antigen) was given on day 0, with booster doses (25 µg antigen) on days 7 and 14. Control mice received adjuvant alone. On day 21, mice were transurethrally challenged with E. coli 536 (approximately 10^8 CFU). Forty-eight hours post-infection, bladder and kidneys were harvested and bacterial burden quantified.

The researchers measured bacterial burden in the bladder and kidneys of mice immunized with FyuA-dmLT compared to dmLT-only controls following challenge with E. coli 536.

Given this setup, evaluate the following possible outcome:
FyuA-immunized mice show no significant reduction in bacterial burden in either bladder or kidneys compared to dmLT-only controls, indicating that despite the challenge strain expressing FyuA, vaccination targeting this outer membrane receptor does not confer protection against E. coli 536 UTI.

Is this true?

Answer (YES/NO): YES